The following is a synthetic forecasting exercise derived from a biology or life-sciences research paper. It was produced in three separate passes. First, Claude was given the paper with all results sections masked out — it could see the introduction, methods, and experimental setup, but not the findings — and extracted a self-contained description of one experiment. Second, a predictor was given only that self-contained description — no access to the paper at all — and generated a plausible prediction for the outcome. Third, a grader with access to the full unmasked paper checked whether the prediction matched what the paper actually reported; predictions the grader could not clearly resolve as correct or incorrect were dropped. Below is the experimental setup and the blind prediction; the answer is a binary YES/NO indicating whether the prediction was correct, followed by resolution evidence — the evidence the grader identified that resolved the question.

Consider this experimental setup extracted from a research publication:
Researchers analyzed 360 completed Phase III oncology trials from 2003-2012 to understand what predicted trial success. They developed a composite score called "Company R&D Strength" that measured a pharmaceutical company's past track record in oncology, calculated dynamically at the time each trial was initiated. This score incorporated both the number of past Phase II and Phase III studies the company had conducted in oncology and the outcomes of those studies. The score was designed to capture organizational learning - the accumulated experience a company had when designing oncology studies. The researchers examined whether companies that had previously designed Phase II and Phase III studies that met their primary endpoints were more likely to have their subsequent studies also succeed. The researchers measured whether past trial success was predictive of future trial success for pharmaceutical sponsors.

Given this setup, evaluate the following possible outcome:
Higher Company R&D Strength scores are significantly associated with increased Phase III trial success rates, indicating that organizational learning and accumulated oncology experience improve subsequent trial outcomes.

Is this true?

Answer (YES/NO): YES